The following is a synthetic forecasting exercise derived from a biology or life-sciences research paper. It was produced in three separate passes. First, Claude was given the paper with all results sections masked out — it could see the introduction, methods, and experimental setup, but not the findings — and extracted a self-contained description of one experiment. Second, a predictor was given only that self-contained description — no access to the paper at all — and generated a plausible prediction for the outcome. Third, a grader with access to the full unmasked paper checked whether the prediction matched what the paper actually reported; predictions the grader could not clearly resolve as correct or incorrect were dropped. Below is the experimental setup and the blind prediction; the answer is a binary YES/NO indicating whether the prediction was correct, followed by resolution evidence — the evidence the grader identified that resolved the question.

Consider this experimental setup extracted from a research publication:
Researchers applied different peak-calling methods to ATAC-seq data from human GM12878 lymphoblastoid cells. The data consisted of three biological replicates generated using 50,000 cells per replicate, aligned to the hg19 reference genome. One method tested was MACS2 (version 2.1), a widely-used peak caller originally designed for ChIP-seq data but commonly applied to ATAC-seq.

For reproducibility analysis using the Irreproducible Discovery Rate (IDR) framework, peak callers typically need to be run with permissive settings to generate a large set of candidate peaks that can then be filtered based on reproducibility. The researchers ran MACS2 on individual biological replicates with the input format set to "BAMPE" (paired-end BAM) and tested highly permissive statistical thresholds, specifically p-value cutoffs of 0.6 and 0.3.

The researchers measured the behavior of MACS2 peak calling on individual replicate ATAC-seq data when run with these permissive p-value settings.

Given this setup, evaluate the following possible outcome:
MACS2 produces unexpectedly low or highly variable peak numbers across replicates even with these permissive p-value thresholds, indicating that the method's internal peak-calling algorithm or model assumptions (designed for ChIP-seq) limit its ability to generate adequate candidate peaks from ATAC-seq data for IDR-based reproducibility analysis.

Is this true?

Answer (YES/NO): NO